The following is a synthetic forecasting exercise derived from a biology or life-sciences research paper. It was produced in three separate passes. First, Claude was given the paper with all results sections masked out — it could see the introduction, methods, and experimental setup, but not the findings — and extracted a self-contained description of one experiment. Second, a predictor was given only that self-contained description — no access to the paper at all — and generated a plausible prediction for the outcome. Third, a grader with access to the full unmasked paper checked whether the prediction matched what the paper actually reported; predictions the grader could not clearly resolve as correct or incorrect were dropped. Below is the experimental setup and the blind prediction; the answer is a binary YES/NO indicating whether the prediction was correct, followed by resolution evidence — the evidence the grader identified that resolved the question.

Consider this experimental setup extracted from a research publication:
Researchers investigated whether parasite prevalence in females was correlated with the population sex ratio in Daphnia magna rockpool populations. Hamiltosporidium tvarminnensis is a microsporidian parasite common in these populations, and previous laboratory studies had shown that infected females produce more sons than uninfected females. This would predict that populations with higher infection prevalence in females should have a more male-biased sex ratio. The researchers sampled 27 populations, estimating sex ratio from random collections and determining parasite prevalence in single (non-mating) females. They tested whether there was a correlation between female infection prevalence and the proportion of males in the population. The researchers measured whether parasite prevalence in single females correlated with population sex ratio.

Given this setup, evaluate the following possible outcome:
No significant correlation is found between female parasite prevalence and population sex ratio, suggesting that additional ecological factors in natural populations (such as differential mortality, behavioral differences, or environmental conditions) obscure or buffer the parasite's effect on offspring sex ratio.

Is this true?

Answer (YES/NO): YES